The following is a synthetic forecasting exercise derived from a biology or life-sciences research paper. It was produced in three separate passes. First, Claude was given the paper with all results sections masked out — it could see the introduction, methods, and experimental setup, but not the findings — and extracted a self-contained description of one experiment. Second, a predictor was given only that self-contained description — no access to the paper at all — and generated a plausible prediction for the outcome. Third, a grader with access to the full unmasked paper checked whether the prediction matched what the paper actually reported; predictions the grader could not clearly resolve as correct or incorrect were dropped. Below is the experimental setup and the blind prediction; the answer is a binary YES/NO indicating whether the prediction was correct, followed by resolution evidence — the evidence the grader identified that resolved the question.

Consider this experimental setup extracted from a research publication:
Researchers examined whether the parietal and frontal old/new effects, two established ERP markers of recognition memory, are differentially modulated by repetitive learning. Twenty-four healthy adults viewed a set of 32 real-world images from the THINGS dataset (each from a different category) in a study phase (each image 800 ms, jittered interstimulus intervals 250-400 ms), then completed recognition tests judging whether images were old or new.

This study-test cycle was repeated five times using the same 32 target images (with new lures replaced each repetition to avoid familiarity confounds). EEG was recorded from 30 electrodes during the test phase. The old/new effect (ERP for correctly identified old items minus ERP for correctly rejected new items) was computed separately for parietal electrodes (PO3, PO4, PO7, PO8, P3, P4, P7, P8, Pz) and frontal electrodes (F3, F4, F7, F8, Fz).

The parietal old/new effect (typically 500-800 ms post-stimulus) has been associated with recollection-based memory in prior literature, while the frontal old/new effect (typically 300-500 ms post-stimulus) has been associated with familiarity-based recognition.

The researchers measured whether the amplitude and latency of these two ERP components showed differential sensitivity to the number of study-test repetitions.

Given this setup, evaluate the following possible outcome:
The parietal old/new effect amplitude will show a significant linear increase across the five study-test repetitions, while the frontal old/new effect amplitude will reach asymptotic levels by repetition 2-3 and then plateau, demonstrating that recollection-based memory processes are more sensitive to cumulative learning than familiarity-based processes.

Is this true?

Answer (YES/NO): NO